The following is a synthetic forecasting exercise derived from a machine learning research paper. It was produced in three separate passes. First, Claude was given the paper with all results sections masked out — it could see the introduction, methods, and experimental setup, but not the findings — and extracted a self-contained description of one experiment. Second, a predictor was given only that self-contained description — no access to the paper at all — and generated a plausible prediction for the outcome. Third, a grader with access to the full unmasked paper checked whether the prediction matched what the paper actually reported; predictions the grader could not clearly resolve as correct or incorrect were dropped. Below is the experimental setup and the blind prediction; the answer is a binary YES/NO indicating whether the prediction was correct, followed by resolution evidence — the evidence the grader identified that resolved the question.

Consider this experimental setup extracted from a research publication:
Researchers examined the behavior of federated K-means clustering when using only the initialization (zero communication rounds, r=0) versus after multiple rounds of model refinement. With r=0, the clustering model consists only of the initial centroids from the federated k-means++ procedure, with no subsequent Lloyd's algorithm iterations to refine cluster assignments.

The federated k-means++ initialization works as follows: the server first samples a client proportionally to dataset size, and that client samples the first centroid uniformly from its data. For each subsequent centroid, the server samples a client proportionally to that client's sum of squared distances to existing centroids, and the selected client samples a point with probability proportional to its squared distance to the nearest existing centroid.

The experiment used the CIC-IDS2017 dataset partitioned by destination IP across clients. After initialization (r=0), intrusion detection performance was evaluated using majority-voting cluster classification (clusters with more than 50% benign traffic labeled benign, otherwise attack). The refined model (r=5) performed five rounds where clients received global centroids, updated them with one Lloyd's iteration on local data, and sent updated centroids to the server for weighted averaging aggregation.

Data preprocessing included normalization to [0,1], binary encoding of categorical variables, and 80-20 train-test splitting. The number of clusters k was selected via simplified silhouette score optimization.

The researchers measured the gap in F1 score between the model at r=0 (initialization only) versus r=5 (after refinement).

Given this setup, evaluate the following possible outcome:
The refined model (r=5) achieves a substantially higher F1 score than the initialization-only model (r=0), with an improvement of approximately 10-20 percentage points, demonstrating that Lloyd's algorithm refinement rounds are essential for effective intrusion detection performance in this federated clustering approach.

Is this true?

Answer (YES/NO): NO